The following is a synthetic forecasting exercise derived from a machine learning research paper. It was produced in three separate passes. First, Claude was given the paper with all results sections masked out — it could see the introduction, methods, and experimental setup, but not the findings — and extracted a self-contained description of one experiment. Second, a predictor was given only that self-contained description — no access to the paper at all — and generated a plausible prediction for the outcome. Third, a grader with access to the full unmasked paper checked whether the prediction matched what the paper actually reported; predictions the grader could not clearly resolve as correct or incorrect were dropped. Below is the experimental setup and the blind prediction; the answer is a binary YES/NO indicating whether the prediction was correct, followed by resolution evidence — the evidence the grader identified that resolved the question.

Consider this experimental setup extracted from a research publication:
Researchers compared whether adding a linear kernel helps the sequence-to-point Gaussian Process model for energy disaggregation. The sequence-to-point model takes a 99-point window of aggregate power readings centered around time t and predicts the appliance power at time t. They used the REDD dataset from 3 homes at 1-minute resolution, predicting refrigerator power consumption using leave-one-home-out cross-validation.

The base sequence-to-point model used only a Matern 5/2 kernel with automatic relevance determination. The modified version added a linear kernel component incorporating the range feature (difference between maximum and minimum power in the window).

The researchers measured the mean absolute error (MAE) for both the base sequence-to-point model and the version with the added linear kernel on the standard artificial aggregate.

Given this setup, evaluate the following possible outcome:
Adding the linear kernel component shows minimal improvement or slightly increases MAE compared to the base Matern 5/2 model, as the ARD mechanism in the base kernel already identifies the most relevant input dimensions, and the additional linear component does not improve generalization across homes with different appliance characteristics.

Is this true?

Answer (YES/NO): YES